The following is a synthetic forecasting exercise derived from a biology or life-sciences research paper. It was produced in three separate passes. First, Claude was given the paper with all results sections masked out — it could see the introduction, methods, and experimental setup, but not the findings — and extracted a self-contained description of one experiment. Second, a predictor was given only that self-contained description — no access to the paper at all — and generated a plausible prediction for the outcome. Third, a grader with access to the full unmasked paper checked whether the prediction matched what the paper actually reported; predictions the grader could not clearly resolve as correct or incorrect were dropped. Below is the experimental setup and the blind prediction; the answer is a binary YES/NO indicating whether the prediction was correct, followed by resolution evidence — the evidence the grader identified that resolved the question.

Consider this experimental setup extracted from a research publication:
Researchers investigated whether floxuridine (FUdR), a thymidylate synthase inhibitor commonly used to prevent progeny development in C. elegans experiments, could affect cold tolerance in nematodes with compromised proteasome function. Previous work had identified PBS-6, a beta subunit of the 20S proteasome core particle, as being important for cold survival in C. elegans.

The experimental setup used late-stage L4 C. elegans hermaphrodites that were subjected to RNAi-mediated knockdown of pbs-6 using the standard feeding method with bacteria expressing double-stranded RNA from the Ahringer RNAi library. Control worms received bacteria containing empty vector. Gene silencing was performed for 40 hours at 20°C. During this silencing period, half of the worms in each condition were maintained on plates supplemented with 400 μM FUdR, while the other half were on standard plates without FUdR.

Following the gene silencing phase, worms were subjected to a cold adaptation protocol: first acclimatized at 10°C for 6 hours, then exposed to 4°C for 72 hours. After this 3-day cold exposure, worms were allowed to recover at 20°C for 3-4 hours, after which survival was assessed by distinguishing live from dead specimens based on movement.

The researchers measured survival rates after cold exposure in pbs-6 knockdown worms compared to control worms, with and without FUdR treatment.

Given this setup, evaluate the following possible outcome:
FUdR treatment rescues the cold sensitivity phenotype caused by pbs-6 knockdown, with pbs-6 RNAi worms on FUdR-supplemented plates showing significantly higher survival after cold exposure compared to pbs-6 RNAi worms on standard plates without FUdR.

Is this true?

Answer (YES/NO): YES